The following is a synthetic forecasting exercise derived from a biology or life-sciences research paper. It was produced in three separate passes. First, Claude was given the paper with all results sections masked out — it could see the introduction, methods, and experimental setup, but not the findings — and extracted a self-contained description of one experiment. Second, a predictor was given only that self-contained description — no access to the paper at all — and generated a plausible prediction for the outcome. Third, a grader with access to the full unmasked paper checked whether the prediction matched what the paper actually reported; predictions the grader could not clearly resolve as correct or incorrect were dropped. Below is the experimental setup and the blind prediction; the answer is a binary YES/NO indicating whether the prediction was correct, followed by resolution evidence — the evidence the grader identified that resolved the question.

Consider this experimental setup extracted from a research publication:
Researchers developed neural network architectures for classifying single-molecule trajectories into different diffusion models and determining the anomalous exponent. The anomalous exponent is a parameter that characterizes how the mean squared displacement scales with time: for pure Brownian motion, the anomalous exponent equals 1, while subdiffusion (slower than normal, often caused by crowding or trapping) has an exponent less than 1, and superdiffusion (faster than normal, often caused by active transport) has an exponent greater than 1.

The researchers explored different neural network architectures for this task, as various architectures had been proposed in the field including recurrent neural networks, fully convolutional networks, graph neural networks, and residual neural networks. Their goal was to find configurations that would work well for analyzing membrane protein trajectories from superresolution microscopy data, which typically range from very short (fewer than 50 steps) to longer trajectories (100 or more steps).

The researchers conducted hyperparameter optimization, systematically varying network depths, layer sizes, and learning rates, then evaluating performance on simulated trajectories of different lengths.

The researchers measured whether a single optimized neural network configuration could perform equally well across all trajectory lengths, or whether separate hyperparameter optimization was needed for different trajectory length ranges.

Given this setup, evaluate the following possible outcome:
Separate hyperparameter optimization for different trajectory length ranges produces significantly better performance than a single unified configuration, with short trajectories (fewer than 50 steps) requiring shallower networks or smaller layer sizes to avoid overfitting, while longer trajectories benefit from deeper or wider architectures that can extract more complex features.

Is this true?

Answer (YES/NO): NO